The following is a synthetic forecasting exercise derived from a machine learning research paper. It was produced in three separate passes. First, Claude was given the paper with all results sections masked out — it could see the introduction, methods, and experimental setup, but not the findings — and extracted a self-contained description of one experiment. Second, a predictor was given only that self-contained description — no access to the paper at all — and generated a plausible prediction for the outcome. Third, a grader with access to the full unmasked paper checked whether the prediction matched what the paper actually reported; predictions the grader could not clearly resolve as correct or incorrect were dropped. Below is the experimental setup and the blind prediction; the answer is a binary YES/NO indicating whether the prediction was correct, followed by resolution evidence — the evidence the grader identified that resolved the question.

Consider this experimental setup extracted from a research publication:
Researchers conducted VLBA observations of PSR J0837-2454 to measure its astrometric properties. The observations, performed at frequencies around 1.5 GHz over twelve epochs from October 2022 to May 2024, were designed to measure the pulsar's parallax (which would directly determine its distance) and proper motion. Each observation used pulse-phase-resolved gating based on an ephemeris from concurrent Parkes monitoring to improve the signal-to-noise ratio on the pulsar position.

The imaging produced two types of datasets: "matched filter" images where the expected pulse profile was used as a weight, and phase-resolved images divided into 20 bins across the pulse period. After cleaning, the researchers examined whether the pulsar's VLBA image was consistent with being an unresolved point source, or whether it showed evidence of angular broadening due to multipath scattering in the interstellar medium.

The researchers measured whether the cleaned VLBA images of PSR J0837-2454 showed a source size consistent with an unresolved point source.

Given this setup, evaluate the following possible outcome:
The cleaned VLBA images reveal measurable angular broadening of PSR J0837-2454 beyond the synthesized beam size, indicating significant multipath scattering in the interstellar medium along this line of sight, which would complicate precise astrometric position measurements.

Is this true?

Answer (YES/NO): YES